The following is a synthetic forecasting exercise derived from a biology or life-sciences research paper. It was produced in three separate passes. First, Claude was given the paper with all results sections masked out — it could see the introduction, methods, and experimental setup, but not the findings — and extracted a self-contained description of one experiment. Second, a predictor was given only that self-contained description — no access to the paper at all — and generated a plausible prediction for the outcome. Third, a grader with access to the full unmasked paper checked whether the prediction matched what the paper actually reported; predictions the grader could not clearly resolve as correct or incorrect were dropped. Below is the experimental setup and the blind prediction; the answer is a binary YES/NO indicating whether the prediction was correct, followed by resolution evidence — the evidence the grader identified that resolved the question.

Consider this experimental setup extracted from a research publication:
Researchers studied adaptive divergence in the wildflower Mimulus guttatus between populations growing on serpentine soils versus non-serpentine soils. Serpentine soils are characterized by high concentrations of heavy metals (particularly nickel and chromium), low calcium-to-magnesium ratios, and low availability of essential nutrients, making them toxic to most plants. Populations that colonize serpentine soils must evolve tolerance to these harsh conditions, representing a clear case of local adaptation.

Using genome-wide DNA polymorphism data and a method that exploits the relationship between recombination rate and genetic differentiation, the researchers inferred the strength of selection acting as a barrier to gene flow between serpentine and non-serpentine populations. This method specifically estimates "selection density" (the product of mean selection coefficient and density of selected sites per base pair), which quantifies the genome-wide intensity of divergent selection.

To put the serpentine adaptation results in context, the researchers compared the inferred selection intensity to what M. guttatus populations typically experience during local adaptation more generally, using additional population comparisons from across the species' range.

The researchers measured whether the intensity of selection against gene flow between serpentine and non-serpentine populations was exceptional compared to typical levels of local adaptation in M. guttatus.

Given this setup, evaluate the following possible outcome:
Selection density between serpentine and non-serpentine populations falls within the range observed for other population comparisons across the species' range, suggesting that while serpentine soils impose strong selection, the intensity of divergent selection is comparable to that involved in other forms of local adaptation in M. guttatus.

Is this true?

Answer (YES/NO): YES